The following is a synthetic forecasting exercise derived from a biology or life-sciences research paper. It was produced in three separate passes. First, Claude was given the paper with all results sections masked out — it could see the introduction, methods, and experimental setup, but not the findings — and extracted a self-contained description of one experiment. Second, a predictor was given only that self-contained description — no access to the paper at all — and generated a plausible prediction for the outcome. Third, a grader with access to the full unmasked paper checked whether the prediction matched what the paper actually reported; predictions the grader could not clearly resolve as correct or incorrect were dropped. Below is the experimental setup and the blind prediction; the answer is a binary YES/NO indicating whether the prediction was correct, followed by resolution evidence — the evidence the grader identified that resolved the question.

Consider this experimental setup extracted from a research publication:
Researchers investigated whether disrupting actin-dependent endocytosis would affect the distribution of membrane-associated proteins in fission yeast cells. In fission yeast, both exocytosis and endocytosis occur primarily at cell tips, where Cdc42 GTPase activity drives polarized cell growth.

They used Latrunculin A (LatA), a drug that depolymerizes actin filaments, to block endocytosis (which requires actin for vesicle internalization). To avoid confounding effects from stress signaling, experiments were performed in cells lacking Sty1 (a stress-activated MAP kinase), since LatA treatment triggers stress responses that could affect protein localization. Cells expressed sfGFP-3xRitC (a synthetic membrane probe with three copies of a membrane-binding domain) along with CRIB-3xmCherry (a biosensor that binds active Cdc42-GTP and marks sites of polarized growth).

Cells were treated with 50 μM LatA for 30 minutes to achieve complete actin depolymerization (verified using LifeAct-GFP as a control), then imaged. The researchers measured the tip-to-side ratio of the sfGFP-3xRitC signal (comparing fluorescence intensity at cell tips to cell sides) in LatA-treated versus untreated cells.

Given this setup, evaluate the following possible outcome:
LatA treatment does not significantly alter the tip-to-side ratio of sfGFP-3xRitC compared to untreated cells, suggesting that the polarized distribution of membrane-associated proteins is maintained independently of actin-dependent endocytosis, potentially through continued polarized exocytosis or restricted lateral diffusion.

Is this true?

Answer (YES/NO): YES